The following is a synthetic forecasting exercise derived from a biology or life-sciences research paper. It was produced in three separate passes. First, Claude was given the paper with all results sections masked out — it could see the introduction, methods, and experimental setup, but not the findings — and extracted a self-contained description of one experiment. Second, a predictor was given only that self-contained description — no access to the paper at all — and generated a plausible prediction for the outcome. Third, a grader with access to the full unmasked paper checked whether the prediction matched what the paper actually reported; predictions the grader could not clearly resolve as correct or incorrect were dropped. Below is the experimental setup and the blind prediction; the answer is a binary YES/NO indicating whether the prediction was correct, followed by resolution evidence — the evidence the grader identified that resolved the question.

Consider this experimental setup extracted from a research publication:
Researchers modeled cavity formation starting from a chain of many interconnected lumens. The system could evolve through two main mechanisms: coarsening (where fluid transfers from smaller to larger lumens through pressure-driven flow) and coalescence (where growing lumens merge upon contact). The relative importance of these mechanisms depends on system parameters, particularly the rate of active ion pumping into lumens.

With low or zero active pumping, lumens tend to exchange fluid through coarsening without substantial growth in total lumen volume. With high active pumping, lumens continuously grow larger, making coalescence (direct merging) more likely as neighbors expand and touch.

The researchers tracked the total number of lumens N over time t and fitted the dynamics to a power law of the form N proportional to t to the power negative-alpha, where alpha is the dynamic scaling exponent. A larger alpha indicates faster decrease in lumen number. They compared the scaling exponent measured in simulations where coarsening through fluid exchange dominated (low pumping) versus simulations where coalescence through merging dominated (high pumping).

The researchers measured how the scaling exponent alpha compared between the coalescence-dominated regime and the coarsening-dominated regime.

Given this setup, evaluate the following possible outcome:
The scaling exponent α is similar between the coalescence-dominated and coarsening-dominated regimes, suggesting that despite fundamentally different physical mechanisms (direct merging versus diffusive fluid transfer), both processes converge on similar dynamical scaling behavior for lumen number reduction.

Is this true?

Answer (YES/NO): NO